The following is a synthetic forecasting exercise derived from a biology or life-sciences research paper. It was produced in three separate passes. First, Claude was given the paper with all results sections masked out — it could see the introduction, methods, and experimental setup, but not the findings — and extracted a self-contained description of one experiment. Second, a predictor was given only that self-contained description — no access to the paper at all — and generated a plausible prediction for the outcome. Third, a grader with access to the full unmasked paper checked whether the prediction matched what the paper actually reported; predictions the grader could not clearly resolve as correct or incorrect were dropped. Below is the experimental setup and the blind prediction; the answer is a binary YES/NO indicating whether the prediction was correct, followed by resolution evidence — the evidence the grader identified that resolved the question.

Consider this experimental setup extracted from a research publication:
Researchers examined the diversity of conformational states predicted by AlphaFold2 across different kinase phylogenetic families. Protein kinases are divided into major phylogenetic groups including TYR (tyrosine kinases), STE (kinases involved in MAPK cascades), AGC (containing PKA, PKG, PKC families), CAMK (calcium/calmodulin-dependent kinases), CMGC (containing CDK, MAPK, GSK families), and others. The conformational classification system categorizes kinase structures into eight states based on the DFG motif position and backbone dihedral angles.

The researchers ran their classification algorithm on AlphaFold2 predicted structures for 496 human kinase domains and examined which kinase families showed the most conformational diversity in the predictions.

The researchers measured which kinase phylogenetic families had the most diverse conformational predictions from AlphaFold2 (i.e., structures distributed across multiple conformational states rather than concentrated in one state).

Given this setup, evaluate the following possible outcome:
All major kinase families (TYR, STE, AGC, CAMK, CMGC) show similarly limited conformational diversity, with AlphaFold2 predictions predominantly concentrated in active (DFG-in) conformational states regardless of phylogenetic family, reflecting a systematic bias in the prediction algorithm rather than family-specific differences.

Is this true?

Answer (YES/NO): NO